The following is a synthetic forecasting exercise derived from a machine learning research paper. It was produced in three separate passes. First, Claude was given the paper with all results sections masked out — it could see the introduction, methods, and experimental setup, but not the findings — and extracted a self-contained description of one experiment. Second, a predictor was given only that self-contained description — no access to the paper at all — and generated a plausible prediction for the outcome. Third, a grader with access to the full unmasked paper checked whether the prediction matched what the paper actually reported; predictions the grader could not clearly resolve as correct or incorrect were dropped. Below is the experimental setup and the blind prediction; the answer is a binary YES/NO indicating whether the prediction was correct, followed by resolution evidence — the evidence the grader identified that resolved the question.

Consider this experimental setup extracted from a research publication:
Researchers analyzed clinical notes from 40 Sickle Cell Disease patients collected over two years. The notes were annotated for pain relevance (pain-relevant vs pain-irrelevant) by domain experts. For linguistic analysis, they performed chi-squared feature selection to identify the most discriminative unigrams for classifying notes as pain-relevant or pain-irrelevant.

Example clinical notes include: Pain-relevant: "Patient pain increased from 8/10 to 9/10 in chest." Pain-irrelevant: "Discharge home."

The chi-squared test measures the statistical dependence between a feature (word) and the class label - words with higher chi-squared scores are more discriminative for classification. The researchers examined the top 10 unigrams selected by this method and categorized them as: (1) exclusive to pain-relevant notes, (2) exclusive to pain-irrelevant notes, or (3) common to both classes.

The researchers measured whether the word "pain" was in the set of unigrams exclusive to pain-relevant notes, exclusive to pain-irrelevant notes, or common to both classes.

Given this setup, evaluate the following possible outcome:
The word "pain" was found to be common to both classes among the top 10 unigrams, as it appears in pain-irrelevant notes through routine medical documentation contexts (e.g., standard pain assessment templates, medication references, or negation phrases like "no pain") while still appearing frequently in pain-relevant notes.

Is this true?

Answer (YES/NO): YES